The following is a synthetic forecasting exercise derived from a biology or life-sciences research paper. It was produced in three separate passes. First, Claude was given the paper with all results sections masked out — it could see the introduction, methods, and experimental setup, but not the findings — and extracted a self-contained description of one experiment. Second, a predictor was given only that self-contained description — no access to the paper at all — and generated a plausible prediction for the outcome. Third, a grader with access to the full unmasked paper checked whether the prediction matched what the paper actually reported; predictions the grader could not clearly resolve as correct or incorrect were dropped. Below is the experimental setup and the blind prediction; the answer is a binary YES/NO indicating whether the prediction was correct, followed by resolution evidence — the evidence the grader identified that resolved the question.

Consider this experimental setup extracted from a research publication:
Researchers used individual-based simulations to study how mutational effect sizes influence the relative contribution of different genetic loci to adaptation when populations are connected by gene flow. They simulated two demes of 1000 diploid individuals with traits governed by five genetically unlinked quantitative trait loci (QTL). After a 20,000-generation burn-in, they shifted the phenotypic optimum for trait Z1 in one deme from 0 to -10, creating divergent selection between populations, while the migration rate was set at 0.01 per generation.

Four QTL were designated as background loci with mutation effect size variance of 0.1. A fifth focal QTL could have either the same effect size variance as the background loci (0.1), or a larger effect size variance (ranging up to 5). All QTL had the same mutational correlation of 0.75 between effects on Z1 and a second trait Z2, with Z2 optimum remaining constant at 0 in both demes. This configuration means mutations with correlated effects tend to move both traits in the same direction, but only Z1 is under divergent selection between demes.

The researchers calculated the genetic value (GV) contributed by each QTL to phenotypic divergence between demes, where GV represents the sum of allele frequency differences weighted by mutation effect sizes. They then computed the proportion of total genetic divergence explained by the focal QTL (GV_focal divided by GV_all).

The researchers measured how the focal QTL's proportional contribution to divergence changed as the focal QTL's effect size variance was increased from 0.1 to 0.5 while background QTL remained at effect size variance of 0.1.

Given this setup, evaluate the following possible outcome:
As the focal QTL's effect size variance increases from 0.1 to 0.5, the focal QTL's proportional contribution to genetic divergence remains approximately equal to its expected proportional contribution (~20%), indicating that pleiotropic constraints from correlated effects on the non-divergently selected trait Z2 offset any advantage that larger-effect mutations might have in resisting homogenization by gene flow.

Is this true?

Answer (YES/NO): NO